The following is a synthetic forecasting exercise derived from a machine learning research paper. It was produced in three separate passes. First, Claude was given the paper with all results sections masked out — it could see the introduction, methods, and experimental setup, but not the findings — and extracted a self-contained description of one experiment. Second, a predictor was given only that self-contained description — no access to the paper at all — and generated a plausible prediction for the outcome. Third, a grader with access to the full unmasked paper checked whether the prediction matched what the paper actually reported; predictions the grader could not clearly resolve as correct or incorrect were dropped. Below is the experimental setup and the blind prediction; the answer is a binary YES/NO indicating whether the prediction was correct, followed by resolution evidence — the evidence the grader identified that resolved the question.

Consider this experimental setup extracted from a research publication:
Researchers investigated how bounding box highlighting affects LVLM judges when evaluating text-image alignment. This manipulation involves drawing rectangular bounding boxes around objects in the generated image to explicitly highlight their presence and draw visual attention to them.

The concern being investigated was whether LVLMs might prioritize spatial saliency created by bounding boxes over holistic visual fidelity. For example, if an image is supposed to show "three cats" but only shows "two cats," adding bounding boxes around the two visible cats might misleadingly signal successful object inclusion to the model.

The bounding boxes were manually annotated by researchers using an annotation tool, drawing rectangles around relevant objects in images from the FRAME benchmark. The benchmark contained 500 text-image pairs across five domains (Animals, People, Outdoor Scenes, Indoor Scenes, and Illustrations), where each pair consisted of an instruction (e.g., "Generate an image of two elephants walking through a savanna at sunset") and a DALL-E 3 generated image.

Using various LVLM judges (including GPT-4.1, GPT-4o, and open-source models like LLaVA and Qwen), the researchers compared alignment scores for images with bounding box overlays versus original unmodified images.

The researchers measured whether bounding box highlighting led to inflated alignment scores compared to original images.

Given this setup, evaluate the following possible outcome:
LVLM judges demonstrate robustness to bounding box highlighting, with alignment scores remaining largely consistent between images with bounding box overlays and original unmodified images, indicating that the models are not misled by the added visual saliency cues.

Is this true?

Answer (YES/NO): NO